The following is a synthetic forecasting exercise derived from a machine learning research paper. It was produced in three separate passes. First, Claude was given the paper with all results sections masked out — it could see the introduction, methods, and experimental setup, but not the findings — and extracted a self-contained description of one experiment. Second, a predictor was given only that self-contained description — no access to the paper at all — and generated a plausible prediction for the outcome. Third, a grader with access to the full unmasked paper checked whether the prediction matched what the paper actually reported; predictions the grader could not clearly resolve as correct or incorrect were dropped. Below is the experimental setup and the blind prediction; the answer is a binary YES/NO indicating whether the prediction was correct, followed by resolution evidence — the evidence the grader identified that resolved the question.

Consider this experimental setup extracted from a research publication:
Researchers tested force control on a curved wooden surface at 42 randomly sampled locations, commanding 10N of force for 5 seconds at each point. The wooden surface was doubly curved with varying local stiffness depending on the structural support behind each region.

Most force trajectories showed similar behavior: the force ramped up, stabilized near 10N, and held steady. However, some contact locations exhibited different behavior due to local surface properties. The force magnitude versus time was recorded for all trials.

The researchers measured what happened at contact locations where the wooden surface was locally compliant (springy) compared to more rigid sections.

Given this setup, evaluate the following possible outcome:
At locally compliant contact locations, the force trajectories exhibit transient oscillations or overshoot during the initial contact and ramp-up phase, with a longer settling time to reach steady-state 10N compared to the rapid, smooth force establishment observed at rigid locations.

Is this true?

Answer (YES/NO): NO